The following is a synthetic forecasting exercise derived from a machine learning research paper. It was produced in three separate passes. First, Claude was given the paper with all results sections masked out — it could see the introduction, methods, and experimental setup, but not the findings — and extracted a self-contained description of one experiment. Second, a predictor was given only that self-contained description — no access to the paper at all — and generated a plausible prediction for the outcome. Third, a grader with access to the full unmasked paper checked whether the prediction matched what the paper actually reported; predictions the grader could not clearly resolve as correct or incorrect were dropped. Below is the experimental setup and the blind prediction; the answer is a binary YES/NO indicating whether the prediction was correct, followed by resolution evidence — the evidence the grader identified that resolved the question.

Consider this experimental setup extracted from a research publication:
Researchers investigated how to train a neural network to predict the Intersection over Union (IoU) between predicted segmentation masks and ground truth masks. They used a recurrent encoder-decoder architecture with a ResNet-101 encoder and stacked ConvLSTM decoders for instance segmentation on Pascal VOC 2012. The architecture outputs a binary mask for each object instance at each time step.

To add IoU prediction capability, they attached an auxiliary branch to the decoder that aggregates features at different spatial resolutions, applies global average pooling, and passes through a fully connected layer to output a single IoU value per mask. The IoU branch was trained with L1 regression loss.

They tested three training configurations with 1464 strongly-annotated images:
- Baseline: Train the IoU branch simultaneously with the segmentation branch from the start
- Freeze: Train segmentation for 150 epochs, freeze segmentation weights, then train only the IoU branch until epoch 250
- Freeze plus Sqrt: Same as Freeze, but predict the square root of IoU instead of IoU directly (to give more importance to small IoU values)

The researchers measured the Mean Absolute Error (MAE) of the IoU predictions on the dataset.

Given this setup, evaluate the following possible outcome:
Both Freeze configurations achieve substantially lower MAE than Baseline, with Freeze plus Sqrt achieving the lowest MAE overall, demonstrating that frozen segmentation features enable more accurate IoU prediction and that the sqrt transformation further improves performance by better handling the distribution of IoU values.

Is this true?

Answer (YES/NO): NO